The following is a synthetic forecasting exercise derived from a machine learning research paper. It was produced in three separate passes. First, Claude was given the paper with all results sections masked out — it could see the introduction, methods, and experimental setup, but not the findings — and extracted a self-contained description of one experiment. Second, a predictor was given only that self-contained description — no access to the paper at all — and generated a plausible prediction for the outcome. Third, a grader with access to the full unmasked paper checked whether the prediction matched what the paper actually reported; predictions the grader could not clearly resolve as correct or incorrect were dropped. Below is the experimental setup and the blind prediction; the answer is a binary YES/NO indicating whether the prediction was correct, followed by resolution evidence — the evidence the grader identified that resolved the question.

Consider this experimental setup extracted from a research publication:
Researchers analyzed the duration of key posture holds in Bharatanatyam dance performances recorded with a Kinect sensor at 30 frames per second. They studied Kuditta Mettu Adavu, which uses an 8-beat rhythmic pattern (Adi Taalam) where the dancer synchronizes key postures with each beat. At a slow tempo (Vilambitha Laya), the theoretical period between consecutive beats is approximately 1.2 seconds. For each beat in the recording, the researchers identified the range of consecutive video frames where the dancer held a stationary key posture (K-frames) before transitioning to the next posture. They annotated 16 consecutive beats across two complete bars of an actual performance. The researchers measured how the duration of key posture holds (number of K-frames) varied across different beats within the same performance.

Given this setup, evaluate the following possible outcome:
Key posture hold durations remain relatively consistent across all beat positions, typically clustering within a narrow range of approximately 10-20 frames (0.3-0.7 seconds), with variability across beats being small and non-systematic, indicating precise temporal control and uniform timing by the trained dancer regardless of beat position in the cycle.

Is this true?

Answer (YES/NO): NO